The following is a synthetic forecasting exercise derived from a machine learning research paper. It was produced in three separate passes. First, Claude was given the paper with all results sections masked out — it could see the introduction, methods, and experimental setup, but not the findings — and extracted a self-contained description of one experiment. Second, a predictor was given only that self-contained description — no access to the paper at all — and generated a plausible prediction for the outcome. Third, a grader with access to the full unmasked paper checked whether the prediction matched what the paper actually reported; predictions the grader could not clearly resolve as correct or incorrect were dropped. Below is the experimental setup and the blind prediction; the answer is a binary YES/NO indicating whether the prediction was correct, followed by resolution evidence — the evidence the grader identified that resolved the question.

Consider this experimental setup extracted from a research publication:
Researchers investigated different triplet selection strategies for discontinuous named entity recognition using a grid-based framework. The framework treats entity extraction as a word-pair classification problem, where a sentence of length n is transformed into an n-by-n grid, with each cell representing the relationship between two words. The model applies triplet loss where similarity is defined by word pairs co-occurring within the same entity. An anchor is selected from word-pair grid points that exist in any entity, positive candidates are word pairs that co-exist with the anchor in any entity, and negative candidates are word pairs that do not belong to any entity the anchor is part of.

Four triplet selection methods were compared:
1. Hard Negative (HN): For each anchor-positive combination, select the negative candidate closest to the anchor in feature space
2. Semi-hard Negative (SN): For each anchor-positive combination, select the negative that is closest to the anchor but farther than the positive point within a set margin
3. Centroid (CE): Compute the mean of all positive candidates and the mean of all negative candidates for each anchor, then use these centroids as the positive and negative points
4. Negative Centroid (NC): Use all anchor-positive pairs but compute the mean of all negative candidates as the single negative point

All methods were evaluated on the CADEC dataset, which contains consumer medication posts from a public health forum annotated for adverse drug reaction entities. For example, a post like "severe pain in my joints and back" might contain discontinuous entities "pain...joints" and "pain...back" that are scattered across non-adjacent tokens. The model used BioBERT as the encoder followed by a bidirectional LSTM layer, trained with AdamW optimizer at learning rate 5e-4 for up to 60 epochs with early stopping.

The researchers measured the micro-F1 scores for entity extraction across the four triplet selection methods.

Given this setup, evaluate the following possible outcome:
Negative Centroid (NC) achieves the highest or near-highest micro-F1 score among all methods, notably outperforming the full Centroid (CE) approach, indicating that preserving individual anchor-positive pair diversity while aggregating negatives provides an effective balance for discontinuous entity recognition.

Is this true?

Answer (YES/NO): NO